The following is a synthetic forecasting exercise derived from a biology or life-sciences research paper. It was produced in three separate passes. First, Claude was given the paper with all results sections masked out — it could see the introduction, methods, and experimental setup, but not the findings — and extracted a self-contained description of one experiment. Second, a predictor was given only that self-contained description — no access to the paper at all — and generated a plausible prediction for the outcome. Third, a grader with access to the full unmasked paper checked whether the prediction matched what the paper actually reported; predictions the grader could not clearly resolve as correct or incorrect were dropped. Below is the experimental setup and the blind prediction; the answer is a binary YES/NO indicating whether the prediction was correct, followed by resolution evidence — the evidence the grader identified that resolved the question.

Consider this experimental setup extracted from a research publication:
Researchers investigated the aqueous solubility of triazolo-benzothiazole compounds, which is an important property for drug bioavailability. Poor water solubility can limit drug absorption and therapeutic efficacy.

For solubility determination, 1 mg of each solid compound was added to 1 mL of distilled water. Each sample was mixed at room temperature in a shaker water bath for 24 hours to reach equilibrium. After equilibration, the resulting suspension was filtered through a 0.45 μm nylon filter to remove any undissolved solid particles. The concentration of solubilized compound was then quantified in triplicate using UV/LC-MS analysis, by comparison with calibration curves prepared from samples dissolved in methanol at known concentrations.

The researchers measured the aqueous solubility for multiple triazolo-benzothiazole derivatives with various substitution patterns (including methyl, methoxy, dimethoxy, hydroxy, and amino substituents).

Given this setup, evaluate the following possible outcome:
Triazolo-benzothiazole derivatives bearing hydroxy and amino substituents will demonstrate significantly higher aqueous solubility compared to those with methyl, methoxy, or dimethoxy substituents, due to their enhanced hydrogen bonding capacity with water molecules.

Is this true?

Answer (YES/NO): YES